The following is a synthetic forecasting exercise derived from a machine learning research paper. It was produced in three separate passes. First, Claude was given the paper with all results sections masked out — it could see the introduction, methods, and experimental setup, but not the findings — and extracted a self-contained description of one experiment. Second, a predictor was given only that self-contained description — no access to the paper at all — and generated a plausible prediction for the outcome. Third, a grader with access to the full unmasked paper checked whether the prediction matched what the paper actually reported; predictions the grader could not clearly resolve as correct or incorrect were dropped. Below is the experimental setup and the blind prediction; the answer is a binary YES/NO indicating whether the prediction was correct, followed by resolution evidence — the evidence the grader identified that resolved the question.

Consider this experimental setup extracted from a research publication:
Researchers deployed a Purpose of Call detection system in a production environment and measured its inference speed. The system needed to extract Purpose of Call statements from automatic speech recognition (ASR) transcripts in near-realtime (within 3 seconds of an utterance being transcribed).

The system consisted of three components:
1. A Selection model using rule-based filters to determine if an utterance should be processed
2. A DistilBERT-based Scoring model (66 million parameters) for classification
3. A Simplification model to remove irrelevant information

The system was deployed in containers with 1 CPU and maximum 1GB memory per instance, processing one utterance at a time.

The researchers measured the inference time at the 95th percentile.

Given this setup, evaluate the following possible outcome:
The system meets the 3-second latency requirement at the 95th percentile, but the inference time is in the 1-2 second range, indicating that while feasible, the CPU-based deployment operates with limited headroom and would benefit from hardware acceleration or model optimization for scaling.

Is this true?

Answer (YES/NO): NO